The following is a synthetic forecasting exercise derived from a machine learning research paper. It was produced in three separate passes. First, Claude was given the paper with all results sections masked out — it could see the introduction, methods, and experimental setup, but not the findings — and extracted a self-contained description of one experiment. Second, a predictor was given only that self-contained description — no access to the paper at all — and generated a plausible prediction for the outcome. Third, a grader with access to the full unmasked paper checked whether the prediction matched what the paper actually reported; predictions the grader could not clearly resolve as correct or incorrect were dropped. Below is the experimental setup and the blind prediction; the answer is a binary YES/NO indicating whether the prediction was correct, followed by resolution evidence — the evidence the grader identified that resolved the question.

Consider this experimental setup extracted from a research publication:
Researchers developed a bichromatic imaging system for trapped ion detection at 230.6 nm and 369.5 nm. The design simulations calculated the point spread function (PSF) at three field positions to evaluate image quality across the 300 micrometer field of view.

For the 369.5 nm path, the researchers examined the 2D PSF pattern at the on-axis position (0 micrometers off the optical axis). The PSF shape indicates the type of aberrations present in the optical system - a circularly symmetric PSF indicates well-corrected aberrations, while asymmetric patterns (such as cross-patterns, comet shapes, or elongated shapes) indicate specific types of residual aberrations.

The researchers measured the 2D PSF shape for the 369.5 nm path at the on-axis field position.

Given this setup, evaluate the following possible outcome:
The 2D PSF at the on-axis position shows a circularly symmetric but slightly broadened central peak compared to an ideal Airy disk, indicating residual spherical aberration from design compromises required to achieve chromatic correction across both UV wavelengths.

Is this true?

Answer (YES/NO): NO